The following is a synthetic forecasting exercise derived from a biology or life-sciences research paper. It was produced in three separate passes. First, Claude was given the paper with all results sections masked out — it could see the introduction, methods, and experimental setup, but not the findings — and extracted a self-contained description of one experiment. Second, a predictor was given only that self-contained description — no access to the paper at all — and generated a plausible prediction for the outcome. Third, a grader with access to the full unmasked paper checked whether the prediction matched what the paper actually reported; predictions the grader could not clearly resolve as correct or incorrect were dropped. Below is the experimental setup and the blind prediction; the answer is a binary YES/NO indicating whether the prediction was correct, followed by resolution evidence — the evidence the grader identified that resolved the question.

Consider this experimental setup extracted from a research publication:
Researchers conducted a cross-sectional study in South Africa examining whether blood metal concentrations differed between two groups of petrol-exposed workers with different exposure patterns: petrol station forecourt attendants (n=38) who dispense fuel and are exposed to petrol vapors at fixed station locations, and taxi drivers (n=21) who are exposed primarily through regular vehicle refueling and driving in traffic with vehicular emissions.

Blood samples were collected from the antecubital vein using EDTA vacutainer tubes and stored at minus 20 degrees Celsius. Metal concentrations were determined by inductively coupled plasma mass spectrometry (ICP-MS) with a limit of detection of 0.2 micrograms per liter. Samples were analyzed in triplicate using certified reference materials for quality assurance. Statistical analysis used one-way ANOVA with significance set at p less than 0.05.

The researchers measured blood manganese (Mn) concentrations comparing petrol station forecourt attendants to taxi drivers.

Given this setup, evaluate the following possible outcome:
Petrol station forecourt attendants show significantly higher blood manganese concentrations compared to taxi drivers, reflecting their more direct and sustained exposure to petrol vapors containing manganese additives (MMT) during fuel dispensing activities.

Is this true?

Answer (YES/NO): NO